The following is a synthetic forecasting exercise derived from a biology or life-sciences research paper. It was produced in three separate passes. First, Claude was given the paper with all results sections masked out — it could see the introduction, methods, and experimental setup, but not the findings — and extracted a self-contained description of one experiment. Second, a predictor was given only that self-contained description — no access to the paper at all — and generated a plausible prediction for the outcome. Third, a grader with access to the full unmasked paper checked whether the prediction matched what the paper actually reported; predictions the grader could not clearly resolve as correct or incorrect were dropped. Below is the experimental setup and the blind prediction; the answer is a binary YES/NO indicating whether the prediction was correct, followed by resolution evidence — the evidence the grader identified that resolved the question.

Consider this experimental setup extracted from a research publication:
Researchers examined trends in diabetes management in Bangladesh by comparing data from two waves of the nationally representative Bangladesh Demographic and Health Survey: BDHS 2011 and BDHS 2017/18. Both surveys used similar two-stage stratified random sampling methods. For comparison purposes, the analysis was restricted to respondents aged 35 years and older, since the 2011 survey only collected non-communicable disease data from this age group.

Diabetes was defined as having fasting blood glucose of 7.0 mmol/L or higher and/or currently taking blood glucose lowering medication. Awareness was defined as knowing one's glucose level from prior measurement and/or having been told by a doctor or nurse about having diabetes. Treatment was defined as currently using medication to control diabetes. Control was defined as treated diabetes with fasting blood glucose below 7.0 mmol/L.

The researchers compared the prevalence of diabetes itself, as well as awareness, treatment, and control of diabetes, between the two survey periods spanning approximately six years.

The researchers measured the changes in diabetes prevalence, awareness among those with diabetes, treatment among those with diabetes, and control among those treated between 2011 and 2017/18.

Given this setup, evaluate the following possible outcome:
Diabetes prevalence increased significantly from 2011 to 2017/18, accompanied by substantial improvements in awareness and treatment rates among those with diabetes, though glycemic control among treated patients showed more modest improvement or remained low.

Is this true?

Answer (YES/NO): NO